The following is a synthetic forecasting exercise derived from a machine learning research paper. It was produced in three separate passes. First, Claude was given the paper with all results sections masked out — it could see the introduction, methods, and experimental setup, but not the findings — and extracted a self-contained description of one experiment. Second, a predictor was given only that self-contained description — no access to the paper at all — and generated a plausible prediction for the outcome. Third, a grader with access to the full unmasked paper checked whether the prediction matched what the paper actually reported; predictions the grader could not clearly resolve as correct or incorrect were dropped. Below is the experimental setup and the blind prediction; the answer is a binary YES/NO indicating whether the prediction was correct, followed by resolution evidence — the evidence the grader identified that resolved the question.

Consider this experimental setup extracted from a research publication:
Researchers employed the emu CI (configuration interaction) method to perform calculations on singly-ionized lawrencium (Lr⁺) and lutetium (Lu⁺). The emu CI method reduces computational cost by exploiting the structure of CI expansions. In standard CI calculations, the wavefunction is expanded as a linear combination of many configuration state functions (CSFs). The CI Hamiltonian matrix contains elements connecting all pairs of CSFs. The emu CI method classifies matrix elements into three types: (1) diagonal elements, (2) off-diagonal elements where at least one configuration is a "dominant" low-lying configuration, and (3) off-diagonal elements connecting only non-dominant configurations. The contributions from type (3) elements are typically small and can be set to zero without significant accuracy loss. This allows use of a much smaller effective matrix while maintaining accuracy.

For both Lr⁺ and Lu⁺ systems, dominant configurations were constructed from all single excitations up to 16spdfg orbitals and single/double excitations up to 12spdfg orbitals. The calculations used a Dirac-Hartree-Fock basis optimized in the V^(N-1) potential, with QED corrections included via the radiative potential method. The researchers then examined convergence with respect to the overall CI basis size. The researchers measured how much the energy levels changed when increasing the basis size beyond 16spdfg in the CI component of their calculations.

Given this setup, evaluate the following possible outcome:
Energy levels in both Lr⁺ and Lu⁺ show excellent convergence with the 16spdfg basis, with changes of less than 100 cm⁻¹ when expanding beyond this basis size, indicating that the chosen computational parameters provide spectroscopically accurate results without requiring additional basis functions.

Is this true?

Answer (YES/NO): NO